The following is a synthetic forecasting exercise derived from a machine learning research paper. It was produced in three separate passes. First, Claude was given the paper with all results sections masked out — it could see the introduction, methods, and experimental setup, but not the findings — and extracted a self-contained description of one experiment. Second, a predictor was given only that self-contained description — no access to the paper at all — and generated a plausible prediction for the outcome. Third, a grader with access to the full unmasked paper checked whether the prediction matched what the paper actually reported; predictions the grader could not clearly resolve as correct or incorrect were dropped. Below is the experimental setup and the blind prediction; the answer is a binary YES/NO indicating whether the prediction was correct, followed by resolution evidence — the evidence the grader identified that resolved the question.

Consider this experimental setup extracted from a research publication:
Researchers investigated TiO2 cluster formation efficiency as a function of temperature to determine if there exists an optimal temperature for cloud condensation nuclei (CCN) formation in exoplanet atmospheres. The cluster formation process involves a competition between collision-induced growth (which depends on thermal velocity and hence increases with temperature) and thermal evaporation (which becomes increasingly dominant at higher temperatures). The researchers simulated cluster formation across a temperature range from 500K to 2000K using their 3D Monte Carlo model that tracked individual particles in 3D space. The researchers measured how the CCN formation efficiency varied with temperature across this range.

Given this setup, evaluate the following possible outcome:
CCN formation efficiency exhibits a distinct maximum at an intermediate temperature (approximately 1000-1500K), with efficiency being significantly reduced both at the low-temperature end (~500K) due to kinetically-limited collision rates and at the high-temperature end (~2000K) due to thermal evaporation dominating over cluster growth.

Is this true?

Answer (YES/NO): YES